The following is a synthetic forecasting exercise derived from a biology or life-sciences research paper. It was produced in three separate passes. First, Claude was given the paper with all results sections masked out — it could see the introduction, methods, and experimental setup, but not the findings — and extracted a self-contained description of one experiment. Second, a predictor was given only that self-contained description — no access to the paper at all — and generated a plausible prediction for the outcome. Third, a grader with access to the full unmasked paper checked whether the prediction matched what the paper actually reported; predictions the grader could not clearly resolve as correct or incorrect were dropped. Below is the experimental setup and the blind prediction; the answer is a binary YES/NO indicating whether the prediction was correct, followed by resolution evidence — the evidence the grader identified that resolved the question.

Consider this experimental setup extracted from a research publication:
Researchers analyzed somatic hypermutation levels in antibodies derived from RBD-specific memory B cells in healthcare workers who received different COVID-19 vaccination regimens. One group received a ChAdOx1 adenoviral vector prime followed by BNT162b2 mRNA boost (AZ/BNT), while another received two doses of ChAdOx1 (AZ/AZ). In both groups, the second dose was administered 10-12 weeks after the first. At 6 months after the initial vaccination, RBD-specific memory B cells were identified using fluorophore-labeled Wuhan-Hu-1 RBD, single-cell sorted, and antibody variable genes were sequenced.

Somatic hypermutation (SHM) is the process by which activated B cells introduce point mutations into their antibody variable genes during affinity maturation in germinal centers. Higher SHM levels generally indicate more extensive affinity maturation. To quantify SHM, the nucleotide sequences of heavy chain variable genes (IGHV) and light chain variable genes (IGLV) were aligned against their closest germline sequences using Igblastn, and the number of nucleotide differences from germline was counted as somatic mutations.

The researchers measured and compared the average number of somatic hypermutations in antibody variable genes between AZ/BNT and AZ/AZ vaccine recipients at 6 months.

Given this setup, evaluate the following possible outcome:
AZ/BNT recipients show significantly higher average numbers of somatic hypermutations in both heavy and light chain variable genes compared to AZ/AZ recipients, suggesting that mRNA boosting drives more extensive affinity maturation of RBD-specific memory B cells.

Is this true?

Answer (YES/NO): NO